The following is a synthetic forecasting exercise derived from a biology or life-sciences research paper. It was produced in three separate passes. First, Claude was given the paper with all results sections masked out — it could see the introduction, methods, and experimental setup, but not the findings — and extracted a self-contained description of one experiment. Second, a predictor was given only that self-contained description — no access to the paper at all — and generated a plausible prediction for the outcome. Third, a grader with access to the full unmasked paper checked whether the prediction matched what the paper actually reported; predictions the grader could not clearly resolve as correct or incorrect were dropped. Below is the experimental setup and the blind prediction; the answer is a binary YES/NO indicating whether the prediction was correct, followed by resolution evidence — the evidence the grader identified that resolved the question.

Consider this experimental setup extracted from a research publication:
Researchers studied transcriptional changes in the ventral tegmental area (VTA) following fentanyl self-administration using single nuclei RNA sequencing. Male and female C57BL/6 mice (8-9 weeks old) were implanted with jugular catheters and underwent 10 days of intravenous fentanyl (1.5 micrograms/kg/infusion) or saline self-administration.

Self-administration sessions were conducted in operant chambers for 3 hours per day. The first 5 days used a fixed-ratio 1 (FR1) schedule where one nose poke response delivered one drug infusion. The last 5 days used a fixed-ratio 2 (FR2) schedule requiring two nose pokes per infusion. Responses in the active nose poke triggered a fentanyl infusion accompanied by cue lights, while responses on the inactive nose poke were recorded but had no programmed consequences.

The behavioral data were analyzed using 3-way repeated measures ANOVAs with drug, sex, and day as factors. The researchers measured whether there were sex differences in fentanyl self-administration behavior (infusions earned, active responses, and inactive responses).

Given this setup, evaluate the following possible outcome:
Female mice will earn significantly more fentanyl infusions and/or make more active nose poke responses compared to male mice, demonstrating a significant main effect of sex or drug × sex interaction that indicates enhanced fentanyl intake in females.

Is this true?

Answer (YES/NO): NO